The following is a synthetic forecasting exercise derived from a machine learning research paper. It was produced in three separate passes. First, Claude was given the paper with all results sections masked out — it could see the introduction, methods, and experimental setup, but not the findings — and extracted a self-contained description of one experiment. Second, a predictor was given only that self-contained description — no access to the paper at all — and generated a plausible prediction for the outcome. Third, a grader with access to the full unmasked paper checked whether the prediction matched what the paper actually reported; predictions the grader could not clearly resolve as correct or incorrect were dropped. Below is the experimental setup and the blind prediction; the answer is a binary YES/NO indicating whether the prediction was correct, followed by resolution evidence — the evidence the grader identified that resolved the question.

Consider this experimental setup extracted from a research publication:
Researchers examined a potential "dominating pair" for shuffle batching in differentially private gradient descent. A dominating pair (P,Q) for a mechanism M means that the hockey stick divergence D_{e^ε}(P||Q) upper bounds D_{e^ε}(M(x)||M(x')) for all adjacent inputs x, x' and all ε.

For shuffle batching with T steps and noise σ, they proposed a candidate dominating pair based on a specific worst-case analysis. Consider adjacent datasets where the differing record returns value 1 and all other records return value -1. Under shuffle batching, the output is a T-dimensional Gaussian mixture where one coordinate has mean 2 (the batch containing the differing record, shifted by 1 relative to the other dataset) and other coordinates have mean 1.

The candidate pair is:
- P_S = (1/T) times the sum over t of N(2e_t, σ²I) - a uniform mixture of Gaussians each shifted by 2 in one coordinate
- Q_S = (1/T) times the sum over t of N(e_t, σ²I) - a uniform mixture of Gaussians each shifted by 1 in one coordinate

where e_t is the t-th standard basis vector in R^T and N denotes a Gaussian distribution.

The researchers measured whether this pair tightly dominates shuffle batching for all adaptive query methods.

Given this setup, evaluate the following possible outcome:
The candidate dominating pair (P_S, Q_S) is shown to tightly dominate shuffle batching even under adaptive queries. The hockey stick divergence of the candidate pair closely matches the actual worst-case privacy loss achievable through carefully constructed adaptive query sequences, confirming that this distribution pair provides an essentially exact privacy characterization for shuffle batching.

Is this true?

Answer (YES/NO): NO